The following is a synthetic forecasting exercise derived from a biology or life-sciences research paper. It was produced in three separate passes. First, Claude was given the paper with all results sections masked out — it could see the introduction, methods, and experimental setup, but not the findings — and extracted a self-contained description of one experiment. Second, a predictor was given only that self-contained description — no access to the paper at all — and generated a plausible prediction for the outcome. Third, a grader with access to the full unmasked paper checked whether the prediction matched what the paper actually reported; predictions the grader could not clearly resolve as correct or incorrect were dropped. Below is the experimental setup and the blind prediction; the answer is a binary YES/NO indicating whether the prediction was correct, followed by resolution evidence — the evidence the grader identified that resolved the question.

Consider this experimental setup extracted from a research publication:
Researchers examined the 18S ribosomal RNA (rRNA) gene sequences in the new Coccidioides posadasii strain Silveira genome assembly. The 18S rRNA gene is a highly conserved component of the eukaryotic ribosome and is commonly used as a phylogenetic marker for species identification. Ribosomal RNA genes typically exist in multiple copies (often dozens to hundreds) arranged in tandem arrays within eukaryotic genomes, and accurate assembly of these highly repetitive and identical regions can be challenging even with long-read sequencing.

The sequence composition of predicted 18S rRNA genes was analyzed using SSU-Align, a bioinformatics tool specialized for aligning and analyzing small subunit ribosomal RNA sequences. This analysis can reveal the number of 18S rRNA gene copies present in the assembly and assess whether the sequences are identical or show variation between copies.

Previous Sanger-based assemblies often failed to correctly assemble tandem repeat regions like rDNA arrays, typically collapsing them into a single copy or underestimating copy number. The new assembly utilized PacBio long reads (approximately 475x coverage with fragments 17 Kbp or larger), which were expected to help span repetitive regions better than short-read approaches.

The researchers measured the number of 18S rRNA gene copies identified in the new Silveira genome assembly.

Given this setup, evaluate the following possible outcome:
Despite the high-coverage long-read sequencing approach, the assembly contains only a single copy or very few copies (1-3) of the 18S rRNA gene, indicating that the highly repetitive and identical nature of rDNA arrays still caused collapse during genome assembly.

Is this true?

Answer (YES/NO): NO